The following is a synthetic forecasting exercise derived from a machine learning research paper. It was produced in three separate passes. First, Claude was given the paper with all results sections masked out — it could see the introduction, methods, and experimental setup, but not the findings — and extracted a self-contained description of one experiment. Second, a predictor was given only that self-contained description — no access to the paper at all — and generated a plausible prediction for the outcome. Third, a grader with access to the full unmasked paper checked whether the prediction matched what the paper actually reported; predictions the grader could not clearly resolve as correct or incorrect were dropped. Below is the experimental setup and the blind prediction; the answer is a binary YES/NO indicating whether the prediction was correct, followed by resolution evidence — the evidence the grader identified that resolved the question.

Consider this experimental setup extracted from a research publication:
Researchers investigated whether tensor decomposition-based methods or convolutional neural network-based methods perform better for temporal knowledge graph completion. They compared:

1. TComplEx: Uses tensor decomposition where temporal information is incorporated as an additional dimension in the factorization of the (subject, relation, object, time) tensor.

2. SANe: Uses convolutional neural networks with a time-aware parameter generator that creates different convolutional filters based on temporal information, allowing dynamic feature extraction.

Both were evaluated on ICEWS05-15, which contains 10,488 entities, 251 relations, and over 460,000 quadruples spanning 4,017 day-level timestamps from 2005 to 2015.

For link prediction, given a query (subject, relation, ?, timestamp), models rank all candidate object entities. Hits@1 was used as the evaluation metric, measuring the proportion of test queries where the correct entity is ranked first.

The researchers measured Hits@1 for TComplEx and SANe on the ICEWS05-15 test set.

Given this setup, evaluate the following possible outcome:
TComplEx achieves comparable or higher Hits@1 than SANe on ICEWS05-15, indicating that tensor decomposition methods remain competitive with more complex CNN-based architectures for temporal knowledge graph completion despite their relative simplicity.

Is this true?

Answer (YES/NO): NO